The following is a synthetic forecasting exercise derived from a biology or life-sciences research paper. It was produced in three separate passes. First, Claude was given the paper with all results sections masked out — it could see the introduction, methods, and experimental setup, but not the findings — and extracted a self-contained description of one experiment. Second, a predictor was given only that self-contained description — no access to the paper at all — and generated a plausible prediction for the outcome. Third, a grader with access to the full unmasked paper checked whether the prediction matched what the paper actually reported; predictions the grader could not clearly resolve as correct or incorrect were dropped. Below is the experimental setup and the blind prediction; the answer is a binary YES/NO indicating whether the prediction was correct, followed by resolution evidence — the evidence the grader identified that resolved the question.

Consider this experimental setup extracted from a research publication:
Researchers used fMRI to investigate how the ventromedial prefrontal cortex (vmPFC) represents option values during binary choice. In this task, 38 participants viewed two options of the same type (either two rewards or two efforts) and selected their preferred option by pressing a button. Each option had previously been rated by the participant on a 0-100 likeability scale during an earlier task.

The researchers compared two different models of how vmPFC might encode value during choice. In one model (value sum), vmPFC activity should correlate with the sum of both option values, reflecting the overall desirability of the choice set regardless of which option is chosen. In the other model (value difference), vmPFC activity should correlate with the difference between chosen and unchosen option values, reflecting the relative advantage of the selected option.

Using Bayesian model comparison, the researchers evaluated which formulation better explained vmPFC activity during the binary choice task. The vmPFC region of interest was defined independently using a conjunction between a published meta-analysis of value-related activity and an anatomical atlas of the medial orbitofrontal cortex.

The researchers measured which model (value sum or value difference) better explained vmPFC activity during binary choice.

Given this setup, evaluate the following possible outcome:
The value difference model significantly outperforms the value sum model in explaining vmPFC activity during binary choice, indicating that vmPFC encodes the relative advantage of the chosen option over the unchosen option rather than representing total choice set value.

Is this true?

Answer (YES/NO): NO